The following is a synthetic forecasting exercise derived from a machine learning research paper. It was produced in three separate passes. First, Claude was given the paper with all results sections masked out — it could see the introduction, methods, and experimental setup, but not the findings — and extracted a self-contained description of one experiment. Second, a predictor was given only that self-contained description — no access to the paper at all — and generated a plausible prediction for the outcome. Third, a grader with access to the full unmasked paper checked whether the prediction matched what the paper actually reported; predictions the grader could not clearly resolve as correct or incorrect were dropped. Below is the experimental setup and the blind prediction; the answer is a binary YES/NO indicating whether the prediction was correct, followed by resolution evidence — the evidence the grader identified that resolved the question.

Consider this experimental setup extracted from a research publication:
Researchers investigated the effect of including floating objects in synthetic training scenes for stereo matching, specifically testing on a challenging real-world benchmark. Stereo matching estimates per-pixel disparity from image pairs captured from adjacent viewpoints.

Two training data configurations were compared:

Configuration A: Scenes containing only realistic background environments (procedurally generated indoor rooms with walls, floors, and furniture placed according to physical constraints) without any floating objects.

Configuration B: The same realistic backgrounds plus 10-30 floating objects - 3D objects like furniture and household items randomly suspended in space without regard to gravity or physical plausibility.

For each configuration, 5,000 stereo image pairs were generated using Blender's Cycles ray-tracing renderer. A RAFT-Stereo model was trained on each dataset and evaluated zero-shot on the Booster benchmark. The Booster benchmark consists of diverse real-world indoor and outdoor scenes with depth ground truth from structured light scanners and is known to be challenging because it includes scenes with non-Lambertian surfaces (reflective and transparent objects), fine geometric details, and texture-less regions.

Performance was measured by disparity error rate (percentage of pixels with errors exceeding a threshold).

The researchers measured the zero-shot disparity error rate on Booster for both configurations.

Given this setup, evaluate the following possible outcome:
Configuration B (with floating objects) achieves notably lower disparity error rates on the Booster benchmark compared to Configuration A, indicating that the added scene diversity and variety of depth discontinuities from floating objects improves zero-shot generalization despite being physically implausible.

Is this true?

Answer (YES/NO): YES